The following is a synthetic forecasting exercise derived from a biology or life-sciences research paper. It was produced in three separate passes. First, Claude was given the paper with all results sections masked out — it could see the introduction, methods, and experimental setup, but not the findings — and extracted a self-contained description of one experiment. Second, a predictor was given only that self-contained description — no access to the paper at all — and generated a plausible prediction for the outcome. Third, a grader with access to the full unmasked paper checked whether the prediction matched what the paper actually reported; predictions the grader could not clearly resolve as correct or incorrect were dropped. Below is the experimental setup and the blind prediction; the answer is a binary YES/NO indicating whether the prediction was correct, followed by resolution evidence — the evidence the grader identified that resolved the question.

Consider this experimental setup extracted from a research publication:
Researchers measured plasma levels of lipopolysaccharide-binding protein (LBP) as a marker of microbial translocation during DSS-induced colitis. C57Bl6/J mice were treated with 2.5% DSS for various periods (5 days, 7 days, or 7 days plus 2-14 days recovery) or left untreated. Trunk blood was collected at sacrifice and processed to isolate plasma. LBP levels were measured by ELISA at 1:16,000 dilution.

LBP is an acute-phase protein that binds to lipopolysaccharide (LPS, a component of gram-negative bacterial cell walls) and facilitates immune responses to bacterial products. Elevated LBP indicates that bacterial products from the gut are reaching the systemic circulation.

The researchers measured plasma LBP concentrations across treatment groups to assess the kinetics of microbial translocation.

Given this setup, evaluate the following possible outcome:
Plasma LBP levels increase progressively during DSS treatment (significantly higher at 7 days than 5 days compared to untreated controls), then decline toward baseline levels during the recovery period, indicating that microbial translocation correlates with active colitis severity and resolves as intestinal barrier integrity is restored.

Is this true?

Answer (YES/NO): NO